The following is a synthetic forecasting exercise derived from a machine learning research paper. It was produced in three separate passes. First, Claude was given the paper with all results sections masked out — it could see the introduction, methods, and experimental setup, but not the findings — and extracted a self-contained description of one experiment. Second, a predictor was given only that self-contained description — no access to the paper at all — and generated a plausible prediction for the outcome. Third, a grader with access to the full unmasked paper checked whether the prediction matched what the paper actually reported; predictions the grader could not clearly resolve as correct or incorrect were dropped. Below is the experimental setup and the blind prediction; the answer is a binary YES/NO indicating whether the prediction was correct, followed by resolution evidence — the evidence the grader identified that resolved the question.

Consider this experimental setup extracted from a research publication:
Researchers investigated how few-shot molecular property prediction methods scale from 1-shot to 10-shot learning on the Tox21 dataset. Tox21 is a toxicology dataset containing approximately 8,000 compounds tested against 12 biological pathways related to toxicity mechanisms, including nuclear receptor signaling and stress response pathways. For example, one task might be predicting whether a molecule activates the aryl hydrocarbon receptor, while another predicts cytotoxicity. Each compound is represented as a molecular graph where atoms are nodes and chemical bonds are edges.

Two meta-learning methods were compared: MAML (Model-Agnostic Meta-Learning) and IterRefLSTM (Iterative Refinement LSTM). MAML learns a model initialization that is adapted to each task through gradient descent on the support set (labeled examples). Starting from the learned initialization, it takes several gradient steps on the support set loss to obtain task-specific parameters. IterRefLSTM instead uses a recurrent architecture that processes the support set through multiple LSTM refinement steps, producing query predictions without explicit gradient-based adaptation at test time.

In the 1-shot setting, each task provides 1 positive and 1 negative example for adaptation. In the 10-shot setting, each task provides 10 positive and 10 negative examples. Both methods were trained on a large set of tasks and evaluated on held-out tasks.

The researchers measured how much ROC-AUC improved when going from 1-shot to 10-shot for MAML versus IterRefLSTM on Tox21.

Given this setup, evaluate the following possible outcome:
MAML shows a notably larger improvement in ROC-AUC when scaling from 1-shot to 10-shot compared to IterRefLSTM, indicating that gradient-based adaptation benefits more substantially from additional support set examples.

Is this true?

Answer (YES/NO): YES